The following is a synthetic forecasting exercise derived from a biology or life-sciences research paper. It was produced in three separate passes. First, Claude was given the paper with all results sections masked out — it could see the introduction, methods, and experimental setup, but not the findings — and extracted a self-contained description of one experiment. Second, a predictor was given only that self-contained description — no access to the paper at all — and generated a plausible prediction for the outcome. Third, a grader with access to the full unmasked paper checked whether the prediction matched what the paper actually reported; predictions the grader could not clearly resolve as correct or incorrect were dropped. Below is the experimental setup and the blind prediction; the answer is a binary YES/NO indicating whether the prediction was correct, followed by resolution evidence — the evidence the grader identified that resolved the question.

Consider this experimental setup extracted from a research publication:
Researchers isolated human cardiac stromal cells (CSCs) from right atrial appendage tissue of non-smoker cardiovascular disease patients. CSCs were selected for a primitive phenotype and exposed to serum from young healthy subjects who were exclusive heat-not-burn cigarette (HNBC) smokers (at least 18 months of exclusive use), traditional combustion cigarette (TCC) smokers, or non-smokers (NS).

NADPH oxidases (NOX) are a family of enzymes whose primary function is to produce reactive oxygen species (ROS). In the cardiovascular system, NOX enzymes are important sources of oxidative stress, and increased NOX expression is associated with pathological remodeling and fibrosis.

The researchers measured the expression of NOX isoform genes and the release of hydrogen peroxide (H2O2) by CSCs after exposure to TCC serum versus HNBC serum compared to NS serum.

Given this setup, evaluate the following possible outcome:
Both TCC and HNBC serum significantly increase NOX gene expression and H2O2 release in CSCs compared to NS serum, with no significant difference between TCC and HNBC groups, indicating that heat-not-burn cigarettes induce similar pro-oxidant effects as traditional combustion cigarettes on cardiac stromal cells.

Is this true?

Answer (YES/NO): NO